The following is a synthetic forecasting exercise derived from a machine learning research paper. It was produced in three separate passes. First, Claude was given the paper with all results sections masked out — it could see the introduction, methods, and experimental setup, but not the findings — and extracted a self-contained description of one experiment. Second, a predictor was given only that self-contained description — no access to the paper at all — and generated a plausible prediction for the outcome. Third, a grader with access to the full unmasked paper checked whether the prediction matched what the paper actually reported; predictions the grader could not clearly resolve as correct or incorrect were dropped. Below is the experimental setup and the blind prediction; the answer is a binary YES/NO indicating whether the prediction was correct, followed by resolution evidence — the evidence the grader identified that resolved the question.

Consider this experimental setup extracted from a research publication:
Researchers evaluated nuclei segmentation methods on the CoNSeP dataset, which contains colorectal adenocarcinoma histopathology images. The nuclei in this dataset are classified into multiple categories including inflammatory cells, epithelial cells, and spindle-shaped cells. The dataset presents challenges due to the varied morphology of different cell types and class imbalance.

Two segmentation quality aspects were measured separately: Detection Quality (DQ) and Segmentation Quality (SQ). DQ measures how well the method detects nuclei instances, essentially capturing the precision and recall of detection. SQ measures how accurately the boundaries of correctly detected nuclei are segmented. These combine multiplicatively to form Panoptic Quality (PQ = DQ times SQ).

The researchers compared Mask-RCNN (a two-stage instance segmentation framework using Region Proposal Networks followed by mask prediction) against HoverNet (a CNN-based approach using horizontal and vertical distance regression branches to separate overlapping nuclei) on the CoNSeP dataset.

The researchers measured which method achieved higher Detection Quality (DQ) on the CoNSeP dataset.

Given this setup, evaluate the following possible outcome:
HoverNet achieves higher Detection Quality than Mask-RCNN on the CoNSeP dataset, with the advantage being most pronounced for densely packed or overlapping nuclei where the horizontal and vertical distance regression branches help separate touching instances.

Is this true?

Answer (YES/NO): NO